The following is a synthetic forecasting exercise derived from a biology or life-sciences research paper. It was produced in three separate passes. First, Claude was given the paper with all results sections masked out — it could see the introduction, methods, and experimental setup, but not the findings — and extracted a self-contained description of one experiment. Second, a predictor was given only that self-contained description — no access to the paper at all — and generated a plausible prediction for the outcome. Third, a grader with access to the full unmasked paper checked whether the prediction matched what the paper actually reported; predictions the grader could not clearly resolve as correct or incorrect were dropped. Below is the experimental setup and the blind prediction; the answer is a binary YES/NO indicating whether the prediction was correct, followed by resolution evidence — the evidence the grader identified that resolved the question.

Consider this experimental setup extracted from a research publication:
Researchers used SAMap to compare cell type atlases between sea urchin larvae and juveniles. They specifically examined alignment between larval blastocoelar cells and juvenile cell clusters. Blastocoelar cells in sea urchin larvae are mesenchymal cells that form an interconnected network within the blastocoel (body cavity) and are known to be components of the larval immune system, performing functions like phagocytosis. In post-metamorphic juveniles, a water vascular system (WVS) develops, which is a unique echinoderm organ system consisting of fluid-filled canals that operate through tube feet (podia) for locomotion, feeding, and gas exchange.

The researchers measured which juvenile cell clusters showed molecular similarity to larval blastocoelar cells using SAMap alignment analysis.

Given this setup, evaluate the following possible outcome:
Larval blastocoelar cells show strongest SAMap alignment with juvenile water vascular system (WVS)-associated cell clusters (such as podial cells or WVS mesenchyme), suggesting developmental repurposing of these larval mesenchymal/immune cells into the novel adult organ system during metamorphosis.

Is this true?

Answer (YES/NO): NO